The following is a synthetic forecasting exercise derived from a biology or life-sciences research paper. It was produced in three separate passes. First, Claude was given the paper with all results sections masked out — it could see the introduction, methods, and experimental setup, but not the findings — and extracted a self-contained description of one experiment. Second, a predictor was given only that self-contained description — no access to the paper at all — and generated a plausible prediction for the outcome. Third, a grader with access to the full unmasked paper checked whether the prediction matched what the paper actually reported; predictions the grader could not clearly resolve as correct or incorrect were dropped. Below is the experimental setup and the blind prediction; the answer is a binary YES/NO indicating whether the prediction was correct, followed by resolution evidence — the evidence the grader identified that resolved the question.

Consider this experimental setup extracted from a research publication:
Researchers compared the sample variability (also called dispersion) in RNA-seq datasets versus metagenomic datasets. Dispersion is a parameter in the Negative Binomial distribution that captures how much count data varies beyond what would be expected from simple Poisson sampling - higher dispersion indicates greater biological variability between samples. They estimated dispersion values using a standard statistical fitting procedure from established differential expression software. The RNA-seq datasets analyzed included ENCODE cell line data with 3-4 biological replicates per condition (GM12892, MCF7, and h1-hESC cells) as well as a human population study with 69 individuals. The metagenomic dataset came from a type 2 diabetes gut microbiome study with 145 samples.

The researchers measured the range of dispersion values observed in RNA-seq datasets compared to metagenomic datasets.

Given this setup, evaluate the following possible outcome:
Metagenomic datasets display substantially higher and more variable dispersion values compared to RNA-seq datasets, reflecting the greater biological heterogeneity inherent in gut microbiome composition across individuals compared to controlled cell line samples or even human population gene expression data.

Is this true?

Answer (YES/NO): YES